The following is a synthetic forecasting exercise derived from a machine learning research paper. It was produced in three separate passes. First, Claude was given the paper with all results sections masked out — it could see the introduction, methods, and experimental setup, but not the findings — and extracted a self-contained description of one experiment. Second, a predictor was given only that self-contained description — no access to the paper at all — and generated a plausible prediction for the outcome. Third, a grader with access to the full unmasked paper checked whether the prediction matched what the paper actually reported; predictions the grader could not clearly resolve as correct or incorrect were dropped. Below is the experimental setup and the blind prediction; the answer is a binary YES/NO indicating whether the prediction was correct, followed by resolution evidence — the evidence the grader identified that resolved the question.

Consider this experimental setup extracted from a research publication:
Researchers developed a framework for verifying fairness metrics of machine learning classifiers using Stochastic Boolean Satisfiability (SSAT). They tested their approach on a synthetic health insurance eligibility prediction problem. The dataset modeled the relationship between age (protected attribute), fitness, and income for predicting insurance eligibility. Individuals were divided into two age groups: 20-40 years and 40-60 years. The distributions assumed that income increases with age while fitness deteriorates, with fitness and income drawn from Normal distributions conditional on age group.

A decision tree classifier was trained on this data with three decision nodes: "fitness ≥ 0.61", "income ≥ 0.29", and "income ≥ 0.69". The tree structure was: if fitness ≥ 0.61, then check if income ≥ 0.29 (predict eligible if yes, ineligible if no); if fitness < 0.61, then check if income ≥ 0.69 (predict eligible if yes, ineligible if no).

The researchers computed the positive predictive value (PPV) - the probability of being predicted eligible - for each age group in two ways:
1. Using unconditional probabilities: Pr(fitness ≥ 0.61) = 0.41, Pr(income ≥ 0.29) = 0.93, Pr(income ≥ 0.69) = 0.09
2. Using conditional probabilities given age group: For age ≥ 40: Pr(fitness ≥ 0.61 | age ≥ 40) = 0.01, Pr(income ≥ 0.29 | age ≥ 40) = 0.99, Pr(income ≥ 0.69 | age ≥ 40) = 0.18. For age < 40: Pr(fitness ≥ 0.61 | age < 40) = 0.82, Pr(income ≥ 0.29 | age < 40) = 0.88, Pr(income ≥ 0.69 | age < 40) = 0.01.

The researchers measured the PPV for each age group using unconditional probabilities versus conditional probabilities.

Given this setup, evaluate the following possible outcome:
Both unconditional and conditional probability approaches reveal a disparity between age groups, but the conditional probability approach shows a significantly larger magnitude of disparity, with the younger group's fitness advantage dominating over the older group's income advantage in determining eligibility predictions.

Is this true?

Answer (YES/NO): NO